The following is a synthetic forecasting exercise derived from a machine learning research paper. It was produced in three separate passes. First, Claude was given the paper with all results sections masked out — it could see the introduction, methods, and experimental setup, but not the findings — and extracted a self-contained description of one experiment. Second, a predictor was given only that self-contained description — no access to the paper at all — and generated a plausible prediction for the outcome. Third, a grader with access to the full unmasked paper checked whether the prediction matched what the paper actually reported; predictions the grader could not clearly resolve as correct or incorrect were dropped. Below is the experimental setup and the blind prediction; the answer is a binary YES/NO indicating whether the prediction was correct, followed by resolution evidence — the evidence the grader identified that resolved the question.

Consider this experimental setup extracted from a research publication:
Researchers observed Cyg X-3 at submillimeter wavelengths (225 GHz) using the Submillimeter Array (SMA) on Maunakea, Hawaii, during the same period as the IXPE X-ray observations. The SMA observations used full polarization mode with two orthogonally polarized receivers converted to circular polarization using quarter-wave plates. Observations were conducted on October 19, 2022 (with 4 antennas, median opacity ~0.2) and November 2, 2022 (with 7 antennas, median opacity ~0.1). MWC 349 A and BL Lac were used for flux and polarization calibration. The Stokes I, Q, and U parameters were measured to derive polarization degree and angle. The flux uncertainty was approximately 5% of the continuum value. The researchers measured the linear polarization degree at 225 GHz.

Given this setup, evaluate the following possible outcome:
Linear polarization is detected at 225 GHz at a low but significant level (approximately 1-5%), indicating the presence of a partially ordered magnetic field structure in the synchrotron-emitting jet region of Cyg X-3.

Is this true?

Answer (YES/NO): YES